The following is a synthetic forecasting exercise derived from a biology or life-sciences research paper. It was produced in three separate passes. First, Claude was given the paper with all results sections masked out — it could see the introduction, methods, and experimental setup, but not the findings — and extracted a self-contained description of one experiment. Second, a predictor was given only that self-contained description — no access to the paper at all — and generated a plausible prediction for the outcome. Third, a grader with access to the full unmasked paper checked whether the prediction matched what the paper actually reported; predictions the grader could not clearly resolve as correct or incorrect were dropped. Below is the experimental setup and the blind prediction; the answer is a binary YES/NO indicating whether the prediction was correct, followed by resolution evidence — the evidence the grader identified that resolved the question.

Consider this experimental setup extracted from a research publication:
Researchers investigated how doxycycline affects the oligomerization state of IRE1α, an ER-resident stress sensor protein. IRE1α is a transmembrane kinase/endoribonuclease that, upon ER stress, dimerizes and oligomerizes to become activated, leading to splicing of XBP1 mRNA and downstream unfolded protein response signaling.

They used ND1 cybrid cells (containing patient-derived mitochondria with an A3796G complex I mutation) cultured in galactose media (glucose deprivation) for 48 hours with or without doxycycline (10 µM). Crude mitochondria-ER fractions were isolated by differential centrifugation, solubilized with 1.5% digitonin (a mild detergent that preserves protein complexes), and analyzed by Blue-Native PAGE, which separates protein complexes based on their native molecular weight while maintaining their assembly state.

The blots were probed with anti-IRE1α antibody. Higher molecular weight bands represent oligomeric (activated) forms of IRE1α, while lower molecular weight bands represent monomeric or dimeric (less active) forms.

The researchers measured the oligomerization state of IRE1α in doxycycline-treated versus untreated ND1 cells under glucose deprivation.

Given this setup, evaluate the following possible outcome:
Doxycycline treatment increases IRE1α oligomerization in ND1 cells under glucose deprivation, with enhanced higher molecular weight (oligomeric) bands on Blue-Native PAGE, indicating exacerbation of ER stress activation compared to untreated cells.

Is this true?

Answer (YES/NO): NO